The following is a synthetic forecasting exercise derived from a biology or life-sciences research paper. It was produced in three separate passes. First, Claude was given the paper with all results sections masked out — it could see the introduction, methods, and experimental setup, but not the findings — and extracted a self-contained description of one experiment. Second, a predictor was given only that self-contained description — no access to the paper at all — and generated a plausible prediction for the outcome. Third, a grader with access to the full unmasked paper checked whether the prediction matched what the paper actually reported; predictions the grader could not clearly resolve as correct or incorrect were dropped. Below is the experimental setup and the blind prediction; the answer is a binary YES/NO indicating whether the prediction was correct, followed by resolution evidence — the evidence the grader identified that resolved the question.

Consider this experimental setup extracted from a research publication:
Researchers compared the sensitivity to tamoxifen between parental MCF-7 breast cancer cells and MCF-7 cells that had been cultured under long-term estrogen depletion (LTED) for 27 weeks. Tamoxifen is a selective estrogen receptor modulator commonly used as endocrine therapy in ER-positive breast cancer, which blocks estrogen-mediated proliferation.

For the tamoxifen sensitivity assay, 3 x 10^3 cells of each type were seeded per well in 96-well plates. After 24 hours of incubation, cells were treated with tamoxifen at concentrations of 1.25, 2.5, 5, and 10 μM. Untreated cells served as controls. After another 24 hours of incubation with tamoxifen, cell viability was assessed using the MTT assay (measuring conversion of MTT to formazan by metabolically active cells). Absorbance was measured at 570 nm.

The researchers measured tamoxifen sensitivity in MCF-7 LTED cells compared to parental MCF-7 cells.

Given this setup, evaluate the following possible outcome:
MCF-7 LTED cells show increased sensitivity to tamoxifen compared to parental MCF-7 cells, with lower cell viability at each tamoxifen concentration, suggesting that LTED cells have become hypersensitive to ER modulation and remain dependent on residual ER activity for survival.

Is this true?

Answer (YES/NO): NO